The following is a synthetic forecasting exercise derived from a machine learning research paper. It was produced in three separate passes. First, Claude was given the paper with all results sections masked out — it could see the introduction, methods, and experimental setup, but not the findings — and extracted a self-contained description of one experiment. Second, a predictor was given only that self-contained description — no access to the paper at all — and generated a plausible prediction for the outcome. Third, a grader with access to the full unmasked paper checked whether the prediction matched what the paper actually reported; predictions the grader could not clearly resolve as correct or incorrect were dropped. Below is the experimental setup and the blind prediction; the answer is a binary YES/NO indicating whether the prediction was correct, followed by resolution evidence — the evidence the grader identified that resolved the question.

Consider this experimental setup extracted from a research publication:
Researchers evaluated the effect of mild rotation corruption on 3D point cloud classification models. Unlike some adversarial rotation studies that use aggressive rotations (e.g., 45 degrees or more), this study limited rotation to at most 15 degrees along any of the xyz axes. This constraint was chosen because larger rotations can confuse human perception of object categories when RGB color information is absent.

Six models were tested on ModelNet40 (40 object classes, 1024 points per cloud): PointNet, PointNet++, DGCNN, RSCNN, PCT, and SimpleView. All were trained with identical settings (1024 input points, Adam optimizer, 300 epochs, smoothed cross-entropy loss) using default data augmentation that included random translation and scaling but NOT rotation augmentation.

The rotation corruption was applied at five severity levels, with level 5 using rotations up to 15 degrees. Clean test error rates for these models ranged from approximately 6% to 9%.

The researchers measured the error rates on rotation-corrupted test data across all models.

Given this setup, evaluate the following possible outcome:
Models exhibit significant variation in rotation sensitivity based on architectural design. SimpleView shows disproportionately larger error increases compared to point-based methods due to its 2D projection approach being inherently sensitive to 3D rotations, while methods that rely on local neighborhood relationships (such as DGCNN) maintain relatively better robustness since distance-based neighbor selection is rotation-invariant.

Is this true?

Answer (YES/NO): NO